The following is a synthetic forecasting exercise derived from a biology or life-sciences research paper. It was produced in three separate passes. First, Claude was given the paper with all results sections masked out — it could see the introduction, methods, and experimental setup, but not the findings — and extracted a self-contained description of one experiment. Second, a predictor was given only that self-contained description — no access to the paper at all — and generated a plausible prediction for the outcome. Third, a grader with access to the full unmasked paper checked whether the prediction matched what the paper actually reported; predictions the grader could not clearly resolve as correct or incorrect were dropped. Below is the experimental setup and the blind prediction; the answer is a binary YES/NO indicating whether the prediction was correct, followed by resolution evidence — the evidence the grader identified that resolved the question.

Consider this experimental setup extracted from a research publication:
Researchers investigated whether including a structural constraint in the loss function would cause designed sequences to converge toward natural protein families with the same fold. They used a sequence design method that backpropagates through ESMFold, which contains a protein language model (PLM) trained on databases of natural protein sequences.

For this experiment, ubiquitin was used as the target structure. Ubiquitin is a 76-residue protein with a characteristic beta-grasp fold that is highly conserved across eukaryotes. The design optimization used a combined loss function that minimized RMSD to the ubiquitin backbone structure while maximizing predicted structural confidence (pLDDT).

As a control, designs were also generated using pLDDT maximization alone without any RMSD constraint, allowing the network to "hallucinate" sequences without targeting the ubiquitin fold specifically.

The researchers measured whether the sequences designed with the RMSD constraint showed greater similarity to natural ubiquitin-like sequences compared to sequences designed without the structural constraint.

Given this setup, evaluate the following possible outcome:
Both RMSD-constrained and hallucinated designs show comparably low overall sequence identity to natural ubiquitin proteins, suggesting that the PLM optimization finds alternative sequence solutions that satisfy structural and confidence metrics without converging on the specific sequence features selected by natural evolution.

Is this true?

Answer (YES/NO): NO